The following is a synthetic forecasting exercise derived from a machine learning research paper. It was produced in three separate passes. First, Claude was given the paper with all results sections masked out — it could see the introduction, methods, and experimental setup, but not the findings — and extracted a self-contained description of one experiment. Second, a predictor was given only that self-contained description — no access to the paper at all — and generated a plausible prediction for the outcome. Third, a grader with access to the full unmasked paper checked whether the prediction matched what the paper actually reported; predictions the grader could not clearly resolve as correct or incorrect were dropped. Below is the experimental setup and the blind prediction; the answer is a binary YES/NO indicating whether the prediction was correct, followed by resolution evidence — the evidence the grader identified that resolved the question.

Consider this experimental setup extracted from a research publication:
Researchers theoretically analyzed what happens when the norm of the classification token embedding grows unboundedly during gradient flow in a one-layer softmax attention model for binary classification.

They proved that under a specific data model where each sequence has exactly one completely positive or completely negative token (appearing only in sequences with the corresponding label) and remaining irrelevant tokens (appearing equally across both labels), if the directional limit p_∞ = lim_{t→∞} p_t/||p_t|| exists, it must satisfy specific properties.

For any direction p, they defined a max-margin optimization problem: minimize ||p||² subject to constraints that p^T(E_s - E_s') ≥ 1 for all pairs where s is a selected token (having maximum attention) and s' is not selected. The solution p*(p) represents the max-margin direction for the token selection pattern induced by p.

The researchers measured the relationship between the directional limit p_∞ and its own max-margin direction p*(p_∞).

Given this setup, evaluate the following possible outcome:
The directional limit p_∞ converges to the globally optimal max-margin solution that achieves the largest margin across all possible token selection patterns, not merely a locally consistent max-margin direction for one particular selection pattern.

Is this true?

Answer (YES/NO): NO